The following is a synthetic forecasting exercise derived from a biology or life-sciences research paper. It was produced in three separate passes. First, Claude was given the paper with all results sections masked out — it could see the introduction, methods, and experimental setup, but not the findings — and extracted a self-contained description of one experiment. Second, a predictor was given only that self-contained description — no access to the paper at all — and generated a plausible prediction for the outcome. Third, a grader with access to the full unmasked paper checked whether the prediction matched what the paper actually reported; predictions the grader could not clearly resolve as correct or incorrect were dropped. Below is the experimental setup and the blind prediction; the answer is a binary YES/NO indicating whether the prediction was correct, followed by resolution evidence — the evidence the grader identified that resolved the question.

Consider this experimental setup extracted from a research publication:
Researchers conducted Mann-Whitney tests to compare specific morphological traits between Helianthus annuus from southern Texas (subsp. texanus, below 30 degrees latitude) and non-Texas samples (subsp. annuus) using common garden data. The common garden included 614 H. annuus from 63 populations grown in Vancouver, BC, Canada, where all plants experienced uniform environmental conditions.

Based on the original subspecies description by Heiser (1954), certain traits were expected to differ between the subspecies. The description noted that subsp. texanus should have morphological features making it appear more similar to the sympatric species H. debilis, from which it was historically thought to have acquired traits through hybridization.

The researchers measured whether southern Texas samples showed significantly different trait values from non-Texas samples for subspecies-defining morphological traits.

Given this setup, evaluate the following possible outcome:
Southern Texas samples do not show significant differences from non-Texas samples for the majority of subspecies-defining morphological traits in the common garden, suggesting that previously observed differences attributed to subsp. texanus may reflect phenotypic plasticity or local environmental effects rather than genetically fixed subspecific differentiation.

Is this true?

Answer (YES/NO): NO